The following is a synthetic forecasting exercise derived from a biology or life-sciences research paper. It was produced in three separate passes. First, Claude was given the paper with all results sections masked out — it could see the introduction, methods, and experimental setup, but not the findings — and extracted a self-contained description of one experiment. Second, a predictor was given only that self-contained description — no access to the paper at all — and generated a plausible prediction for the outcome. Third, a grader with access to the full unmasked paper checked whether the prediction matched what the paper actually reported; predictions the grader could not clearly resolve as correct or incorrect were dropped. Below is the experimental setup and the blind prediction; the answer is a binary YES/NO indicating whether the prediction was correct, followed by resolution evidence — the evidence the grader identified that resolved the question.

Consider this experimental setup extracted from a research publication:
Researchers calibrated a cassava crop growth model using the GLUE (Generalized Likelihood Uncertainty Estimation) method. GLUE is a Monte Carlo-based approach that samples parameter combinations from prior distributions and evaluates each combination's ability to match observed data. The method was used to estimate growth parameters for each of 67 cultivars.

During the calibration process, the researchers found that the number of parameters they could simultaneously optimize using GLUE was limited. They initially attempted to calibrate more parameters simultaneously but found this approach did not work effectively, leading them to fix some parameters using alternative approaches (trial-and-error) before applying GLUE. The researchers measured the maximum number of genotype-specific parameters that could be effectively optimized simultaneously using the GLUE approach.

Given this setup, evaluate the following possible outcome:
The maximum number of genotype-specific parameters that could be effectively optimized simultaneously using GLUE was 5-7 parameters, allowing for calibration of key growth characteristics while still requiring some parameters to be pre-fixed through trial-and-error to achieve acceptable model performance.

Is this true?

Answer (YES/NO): YES